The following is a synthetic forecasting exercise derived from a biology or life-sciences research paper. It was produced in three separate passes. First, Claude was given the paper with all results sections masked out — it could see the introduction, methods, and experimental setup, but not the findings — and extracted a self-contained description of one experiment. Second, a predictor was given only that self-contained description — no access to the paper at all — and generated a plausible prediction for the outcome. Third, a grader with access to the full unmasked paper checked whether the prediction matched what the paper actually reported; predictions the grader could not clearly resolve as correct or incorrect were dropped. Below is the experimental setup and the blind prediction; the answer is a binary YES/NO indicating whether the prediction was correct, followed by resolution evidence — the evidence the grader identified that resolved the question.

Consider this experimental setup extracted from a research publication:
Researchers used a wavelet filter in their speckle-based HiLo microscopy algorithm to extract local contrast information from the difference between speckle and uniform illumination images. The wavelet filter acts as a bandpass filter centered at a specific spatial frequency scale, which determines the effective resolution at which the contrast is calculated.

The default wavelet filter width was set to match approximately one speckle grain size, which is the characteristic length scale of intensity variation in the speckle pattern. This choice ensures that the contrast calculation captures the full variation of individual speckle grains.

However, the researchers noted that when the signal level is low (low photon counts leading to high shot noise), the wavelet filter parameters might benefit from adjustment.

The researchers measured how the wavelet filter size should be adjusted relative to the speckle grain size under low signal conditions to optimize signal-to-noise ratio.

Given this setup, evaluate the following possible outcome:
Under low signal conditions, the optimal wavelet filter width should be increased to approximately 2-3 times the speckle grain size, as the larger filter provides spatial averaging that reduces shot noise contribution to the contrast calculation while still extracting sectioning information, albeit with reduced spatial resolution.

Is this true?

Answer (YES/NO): NO